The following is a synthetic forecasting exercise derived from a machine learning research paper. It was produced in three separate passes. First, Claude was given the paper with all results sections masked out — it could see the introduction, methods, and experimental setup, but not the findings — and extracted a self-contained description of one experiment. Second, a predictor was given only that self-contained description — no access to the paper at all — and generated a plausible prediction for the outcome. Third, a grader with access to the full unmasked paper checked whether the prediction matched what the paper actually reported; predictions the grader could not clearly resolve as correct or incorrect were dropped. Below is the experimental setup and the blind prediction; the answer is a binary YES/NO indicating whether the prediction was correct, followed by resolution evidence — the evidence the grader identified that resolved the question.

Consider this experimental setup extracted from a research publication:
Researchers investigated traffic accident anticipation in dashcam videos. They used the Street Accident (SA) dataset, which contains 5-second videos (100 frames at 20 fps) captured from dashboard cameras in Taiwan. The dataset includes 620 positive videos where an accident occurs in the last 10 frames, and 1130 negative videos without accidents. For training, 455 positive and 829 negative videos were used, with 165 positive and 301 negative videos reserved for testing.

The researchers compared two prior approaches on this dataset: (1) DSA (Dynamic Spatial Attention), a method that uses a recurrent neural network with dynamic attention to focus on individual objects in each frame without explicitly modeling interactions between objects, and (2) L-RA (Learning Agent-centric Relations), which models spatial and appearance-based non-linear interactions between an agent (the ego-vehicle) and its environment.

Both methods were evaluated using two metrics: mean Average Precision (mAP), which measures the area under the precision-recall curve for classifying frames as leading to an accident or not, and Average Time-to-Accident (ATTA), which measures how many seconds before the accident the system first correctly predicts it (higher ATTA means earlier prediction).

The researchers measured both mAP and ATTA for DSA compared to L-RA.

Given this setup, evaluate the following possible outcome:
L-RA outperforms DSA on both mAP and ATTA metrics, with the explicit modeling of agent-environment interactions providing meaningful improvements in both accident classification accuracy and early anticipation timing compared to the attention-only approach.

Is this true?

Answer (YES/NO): NO